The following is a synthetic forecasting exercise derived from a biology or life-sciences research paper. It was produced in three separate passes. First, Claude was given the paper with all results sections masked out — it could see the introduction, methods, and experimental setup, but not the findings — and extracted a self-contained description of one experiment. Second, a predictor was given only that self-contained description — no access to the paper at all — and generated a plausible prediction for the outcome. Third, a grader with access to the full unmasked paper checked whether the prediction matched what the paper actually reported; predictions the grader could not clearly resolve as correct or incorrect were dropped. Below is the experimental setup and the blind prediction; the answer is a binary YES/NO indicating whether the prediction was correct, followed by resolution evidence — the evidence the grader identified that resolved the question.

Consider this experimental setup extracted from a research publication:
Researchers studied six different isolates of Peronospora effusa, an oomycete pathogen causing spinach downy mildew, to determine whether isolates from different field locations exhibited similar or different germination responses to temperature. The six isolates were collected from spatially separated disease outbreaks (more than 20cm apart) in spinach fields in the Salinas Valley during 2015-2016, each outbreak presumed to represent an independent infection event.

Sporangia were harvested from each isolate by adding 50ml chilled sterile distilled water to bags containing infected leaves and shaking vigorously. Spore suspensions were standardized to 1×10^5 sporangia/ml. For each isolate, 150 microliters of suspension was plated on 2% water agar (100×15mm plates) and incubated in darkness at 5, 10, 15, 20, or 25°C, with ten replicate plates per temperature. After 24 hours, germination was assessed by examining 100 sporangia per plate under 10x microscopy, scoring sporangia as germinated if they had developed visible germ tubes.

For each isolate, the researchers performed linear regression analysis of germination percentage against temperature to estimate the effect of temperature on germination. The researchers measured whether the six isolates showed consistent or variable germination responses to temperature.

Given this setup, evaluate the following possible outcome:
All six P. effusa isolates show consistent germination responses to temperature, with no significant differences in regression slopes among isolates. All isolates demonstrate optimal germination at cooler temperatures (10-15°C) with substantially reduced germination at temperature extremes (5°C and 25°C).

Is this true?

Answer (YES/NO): NO